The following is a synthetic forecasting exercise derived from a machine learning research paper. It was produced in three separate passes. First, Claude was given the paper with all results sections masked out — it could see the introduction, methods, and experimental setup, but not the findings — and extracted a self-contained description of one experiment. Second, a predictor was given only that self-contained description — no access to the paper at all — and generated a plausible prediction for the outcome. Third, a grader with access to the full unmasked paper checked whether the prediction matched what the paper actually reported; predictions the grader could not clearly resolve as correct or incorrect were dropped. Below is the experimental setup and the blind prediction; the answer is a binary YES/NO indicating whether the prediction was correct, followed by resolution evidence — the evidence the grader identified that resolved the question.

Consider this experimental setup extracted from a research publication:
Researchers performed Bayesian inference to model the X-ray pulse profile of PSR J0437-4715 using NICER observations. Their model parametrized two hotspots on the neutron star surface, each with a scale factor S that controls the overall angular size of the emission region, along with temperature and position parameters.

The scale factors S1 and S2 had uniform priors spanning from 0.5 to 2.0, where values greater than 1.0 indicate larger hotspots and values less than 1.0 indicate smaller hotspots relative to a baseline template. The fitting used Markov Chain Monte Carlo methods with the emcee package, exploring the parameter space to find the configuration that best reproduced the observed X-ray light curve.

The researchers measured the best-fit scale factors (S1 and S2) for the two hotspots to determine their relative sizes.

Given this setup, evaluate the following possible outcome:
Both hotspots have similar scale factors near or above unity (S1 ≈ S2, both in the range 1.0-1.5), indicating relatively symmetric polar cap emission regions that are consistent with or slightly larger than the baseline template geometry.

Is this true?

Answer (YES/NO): NO